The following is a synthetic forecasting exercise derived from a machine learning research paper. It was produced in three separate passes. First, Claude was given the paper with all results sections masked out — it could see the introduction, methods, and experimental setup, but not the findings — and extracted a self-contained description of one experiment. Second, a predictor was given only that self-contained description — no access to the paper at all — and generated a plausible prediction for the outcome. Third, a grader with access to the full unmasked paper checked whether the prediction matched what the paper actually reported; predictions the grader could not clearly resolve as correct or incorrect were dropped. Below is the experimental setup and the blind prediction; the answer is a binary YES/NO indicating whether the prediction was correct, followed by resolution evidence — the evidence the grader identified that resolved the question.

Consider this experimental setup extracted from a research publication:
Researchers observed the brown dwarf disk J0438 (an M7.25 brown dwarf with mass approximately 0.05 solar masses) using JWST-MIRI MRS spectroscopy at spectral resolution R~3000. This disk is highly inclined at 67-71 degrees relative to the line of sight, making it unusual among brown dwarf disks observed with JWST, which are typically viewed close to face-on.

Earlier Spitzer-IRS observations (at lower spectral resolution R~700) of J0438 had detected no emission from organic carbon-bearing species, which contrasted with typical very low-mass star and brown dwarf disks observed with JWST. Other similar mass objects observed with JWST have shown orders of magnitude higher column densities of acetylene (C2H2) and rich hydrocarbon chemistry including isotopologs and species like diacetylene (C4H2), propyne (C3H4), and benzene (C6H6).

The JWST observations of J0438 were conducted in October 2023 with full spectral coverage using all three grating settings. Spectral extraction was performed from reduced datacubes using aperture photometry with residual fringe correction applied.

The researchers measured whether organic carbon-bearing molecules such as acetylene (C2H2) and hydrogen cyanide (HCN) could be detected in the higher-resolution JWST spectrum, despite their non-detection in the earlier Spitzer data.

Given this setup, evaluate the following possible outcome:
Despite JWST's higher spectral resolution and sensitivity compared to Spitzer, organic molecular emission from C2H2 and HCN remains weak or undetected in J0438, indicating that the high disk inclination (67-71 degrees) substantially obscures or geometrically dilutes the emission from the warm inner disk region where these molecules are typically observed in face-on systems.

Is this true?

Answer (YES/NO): NO